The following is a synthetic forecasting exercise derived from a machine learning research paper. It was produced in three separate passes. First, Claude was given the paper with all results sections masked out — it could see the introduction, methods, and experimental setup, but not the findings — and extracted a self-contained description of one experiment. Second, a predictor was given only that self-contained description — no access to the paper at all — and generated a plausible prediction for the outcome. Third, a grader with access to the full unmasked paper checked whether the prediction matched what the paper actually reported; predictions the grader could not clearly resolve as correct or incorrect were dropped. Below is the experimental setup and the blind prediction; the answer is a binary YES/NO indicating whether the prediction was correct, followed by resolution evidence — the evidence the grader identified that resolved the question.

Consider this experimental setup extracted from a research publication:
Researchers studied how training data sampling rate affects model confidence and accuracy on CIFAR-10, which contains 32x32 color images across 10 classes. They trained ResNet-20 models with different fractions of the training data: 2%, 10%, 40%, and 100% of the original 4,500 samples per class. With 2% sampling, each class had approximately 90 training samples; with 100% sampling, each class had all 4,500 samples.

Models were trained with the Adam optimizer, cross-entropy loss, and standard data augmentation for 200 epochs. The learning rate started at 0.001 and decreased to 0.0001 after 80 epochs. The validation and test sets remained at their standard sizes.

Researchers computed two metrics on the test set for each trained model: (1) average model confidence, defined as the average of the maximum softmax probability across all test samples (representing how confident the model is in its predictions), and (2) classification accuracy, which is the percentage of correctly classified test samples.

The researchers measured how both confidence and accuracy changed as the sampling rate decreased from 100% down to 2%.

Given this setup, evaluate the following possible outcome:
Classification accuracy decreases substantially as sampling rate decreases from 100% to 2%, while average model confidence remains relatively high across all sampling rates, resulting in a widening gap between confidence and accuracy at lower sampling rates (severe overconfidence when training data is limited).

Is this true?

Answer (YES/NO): YES